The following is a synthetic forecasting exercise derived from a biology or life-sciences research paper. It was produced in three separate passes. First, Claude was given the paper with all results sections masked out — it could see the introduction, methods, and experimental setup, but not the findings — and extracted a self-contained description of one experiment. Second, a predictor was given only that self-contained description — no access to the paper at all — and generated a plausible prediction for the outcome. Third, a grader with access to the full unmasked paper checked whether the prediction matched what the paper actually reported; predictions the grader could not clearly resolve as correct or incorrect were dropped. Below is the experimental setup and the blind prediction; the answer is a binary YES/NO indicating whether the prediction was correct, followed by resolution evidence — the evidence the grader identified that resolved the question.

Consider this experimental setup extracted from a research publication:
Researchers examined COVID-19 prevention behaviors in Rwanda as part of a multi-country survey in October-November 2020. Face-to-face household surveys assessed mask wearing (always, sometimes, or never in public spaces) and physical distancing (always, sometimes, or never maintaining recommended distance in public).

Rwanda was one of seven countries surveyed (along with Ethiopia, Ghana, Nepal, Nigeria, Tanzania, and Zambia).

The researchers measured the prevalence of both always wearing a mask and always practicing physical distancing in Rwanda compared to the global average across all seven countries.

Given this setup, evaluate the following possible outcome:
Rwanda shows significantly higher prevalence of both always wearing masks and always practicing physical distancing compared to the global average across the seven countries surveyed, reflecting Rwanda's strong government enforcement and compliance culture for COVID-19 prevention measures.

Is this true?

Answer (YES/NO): YES